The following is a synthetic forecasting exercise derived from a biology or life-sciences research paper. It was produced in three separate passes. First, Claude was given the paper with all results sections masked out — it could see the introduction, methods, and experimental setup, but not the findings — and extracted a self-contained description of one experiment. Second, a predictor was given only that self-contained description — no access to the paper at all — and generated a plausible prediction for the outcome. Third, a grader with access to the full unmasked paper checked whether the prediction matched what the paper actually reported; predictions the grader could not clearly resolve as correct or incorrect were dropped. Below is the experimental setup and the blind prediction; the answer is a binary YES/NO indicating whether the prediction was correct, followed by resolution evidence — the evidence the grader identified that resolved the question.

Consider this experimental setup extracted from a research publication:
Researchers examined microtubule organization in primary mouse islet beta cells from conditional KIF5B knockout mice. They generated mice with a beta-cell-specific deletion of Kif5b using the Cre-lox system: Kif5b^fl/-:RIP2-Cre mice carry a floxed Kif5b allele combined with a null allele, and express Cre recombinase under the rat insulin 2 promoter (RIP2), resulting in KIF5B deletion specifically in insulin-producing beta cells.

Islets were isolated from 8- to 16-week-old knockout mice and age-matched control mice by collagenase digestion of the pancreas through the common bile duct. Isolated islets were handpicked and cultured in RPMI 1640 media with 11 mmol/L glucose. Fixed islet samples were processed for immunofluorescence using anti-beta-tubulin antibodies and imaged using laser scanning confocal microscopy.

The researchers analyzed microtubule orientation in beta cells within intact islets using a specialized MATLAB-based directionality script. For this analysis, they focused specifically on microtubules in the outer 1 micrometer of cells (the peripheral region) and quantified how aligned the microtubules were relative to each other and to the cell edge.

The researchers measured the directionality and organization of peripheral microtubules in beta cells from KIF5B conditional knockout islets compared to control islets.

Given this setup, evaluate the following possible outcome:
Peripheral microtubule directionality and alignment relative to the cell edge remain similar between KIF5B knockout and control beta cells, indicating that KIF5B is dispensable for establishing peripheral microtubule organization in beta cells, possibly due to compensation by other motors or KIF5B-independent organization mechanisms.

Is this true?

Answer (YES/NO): NO